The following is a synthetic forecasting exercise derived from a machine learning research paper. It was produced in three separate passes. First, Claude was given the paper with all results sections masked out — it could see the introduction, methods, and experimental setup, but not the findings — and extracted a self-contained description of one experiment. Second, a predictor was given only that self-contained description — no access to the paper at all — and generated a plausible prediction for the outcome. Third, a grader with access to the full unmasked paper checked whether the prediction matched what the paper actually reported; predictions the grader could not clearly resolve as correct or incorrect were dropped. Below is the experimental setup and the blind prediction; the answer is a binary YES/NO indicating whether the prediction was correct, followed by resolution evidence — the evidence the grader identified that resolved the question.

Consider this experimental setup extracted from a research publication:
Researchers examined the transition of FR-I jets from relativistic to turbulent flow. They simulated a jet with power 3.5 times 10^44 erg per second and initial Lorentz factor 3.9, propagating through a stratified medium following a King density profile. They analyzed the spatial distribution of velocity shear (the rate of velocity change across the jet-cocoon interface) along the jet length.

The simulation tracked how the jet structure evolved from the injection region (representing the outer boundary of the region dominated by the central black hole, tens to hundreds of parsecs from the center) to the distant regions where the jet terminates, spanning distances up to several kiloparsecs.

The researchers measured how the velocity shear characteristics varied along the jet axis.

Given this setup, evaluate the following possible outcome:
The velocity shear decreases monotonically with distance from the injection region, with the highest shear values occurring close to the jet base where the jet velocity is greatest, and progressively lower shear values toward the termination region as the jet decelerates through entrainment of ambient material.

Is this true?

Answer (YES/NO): YES